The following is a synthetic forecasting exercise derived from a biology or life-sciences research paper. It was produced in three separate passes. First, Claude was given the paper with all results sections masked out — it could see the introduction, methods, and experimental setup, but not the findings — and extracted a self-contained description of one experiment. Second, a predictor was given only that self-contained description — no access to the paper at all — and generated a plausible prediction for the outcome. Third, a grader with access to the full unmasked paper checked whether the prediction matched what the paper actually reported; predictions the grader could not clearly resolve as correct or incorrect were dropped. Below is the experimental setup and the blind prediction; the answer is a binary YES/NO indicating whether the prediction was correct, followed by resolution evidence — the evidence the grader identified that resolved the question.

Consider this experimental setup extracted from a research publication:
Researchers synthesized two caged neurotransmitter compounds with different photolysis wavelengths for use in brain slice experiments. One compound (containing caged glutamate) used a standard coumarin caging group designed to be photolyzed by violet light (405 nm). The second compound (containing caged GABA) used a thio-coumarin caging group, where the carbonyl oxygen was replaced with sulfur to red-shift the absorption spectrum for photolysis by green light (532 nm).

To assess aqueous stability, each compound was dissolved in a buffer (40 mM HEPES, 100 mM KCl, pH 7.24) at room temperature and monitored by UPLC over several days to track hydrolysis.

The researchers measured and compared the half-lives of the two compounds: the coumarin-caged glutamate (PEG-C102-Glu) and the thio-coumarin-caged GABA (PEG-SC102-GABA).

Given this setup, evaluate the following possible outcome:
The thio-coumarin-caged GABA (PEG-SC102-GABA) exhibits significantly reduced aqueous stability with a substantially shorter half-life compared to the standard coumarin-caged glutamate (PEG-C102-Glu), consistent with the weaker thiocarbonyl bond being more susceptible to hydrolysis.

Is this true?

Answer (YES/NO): NO